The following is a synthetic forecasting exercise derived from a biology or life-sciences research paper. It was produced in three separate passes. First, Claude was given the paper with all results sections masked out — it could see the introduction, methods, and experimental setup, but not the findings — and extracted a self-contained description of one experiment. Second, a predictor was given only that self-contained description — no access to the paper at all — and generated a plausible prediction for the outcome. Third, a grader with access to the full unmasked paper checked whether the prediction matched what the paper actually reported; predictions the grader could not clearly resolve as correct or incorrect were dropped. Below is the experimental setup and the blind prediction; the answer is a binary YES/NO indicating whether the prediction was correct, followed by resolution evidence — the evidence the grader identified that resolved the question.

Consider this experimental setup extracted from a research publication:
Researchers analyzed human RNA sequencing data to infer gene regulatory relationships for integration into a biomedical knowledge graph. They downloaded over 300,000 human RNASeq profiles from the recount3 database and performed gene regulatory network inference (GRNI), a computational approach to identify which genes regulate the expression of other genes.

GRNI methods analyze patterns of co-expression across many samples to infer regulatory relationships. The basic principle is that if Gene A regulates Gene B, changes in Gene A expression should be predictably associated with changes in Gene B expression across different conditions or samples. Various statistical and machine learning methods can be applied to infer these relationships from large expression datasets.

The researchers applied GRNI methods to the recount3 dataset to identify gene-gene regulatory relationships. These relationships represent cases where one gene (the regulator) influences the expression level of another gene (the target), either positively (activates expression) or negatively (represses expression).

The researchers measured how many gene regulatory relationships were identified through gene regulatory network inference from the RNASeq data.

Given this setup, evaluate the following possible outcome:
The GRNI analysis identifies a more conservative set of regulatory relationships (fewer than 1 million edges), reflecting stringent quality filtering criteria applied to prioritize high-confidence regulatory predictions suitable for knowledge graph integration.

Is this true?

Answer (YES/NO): YES